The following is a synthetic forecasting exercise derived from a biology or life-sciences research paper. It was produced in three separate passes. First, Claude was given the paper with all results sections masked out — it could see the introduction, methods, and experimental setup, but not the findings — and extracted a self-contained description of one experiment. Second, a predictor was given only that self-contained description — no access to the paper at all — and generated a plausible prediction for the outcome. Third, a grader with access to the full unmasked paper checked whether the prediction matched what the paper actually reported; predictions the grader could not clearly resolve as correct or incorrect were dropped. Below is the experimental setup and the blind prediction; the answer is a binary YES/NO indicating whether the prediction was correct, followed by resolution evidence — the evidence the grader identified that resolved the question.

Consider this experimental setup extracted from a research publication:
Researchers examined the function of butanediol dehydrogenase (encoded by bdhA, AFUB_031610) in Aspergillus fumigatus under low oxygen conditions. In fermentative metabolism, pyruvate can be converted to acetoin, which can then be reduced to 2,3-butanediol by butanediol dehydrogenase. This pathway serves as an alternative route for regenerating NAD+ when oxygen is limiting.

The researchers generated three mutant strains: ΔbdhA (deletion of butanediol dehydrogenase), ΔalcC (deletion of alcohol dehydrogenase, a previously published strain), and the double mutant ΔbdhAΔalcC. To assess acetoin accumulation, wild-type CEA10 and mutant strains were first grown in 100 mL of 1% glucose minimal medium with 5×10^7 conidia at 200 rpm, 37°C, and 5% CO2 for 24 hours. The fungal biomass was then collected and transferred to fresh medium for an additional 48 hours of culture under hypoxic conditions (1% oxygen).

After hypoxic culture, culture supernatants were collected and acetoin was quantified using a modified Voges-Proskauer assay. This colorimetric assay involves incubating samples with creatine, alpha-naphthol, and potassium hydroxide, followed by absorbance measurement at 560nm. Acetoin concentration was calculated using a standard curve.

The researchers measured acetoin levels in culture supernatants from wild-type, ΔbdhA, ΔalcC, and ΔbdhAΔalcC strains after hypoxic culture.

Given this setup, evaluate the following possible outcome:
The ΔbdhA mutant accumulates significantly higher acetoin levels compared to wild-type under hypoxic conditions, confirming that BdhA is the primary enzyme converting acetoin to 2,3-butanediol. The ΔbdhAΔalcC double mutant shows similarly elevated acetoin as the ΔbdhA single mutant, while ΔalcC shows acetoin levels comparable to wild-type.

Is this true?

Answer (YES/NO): NO